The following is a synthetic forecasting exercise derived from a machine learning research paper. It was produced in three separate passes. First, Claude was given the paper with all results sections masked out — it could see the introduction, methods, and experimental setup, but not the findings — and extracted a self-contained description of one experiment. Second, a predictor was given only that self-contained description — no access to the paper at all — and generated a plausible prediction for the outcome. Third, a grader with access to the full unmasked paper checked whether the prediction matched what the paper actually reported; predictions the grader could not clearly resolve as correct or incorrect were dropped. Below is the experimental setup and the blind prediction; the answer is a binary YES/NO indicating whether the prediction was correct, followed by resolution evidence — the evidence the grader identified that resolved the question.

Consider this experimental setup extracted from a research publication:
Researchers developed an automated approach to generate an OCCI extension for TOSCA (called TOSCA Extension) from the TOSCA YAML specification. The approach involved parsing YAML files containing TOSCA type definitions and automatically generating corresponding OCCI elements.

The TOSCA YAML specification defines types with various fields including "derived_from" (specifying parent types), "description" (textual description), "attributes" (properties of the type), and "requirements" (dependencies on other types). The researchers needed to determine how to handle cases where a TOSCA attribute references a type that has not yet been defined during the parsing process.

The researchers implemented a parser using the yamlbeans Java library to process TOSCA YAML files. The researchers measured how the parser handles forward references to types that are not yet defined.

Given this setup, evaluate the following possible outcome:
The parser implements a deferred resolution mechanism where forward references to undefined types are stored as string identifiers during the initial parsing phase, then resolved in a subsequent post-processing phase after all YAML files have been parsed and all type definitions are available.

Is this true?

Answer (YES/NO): YES